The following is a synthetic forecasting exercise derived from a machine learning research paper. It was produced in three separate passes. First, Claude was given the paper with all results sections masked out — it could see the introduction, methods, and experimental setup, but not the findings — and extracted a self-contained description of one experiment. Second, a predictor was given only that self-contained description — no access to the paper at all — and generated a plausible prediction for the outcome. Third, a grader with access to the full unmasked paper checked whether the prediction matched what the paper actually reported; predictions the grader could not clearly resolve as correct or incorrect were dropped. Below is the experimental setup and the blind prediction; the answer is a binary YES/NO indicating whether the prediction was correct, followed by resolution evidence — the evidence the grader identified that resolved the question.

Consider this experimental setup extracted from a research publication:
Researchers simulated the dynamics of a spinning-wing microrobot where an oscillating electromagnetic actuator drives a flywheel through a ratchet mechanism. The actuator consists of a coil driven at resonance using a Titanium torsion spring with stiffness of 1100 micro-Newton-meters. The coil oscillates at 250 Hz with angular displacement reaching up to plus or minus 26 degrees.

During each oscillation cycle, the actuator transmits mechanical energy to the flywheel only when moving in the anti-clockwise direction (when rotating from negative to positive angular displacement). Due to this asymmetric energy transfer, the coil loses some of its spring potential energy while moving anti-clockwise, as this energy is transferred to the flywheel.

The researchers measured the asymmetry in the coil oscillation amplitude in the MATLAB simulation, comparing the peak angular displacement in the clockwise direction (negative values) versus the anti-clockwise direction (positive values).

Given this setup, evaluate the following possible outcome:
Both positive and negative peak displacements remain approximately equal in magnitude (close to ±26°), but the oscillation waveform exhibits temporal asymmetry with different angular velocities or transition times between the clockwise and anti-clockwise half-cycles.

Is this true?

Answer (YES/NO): NO